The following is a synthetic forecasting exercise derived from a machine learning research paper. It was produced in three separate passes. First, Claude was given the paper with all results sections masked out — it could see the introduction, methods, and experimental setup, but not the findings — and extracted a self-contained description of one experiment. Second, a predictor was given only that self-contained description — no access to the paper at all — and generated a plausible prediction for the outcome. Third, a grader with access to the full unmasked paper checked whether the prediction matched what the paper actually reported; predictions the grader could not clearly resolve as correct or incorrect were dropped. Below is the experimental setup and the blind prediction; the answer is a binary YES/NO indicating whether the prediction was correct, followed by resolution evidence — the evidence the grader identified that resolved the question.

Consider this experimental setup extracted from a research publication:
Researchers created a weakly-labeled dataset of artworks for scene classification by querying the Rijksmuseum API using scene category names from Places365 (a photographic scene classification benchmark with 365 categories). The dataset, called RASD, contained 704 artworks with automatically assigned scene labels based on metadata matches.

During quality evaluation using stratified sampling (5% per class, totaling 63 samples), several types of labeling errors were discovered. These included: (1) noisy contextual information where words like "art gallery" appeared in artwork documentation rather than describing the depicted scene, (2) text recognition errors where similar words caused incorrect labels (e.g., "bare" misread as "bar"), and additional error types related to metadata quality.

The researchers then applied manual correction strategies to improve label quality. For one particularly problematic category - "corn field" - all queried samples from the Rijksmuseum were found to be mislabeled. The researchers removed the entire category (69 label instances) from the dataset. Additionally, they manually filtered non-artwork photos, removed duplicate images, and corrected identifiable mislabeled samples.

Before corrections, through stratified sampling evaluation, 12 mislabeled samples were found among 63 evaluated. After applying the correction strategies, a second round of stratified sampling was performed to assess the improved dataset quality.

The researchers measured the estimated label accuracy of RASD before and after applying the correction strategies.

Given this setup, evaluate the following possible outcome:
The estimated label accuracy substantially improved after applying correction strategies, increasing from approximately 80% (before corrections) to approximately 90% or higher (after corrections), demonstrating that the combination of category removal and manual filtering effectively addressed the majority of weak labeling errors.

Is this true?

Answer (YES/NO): YES